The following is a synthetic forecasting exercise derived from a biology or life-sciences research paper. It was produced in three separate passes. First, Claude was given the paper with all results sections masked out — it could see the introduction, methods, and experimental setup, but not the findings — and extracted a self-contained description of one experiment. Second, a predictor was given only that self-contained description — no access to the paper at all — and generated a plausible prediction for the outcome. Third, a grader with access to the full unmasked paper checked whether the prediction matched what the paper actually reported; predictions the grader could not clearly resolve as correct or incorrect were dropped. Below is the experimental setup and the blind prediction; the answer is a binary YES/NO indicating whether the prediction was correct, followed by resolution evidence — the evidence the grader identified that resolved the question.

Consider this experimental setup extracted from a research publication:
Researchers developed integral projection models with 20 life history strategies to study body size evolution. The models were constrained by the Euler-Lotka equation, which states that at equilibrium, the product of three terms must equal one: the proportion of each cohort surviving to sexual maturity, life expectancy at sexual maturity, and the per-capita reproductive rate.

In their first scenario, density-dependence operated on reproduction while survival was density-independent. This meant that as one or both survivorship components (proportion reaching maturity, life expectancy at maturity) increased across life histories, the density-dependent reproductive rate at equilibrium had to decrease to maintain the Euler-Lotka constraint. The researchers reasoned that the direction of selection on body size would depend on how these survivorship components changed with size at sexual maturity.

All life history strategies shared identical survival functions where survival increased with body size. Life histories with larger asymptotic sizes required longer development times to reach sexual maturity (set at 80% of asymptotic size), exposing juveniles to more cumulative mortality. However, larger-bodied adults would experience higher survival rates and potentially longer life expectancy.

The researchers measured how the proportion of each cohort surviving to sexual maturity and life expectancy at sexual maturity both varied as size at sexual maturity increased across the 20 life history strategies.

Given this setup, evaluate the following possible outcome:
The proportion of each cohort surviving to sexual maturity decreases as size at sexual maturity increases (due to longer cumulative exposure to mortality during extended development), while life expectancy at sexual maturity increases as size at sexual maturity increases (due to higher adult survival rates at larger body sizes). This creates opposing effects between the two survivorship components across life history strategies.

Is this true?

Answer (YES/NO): YES